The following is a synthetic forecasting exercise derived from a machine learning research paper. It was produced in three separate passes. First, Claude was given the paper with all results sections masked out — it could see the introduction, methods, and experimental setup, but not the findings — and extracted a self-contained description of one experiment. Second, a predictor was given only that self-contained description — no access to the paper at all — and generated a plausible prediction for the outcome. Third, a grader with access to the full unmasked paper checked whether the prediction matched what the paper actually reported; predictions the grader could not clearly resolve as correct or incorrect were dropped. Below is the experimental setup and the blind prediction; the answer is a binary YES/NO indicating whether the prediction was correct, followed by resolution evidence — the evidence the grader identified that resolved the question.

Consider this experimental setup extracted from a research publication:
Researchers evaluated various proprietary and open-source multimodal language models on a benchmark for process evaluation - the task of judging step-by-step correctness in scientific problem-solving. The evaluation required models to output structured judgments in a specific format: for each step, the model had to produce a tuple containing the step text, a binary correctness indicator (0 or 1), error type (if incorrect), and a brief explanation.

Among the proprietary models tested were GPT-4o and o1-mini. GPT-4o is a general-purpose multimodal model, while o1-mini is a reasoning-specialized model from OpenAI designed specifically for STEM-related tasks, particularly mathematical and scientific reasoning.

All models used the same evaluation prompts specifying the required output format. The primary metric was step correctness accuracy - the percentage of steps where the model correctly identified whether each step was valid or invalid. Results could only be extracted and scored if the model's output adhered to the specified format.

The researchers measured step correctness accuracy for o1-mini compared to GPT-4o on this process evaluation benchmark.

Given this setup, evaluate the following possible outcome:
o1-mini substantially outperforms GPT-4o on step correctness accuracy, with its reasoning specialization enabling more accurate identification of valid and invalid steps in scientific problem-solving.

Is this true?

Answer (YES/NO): NO